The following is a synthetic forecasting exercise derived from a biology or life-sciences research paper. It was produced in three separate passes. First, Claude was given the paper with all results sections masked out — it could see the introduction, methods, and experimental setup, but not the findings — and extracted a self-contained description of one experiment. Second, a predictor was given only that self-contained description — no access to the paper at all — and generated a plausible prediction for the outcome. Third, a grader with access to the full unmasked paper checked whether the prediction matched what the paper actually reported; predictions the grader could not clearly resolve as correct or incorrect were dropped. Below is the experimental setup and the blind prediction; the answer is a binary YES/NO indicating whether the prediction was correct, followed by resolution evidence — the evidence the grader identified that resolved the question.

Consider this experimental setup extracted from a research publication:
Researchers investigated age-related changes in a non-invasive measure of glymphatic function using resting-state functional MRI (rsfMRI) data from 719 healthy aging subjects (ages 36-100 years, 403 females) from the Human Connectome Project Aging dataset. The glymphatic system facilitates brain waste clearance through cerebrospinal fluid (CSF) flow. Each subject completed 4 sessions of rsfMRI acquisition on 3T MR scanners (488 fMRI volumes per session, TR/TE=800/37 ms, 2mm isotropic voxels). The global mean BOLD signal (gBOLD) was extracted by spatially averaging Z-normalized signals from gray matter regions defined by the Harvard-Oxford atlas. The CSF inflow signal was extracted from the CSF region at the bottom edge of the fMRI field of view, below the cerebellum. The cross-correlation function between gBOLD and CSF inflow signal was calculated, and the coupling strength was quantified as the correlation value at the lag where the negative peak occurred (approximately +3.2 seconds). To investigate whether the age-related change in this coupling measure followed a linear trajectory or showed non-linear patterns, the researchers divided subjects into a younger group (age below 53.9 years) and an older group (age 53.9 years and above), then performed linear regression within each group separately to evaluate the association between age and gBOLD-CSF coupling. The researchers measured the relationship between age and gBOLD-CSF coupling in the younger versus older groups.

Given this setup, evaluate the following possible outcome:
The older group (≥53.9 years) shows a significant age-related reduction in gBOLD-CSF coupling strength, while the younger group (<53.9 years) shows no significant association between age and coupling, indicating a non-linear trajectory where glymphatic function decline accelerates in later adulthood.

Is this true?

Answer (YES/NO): YES